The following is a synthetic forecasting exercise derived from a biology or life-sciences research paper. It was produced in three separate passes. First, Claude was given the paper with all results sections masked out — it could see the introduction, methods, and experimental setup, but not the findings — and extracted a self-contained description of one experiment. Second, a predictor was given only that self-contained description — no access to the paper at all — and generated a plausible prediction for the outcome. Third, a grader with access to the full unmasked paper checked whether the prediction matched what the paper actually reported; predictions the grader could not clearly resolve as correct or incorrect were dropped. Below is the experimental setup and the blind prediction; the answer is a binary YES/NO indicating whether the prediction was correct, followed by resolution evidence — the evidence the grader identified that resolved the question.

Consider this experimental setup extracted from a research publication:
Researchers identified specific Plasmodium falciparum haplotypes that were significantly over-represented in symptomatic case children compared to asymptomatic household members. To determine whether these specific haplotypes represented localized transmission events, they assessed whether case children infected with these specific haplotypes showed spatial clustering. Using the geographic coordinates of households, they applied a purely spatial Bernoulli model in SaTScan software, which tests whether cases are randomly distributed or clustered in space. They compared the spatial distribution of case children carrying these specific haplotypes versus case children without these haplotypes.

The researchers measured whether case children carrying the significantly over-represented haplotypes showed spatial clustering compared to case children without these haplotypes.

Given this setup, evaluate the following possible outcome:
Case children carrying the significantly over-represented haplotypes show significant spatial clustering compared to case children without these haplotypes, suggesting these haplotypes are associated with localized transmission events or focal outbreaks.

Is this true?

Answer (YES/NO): NO